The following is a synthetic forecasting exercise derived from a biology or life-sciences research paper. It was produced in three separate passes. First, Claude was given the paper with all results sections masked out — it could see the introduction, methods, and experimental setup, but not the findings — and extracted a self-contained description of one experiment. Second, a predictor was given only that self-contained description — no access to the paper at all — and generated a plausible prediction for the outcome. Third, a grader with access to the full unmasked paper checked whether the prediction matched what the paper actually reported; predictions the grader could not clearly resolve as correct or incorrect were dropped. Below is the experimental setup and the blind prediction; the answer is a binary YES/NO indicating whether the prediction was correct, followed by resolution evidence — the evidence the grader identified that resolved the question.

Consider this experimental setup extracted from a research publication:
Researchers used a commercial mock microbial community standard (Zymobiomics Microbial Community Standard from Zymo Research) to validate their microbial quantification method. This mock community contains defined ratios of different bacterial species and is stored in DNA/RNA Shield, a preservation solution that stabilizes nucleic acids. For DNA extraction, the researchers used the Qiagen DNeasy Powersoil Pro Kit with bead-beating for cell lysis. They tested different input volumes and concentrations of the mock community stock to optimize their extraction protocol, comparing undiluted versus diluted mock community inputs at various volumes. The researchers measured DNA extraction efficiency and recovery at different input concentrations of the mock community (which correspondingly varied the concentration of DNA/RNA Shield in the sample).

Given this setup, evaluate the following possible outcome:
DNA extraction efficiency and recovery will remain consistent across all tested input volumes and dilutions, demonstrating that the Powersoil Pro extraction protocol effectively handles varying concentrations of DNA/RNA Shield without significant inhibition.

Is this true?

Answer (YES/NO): NO